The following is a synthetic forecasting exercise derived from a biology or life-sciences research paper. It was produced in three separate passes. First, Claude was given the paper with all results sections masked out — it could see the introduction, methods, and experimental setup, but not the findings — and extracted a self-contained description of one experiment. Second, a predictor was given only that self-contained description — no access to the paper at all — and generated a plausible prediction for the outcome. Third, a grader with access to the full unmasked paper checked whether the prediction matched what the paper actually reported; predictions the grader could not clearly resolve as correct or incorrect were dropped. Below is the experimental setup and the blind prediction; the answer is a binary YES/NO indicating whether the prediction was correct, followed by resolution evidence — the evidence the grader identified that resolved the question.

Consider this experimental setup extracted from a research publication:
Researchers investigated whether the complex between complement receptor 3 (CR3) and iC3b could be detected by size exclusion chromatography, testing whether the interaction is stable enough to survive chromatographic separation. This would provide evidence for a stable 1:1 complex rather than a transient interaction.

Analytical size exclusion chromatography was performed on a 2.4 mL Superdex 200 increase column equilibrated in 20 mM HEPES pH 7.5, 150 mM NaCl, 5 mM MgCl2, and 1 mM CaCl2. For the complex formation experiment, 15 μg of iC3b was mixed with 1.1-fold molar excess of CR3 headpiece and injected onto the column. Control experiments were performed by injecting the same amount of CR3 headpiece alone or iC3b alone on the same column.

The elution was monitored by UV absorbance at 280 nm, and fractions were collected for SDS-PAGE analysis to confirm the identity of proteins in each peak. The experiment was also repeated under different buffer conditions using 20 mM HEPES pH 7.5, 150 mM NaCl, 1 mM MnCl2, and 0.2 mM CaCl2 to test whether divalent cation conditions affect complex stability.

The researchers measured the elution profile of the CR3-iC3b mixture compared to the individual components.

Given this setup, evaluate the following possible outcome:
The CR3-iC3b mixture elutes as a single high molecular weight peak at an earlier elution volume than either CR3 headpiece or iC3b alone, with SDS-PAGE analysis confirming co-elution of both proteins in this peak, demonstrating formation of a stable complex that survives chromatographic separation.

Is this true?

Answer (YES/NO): YES